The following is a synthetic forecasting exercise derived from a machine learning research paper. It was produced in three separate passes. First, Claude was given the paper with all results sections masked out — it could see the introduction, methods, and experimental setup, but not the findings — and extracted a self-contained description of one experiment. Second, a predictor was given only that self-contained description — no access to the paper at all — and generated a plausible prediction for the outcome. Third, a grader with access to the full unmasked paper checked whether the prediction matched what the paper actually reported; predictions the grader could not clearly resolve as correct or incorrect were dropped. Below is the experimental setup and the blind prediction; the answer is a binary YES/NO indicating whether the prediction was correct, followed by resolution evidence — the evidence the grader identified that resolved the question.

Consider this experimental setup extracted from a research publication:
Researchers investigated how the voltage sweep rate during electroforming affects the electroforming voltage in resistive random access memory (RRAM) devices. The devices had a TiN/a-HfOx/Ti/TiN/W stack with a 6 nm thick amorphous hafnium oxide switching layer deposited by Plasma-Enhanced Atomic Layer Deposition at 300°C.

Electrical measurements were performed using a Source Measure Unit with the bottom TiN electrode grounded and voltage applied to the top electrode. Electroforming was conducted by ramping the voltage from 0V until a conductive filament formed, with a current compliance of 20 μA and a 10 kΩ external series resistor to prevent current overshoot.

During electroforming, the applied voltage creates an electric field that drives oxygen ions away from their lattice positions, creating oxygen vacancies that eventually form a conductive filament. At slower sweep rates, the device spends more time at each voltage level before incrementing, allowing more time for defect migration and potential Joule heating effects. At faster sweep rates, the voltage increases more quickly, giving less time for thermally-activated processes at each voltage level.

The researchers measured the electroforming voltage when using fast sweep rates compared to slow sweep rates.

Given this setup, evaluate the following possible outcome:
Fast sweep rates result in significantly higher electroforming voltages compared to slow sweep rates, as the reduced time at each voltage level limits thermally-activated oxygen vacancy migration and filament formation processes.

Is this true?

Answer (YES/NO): YES